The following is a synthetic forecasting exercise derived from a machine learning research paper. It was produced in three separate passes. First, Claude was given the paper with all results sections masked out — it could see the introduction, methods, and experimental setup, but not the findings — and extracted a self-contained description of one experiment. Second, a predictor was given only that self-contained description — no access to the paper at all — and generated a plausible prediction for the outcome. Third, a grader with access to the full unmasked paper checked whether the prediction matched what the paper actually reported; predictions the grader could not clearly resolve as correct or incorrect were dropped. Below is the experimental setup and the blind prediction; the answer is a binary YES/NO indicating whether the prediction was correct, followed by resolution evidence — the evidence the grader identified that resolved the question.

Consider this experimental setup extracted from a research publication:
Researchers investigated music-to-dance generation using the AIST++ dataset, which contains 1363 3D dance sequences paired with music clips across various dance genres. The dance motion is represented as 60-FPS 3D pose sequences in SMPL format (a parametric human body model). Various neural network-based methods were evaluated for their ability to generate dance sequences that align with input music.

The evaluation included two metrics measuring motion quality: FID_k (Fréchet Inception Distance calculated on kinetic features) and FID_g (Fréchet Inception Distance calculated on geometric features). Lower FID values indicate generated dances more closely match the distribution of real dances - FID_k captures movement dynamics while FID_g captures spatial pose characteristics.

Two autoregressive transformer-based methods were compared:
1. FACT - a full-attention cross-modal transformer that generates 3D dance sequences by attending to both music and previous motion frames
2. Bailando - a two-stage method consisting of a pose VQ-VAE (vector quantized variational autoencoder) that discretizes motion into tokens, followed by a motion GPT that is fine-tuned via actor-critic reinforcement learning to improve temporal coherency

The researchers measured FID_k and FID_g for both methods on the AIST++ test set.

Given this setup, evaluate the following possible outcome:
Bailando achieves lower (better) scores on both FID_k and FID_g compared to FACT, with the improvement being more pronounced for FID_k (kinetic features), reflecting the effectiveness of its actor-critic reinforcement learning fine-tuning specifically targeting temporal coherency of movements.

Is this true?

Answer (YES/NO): NO